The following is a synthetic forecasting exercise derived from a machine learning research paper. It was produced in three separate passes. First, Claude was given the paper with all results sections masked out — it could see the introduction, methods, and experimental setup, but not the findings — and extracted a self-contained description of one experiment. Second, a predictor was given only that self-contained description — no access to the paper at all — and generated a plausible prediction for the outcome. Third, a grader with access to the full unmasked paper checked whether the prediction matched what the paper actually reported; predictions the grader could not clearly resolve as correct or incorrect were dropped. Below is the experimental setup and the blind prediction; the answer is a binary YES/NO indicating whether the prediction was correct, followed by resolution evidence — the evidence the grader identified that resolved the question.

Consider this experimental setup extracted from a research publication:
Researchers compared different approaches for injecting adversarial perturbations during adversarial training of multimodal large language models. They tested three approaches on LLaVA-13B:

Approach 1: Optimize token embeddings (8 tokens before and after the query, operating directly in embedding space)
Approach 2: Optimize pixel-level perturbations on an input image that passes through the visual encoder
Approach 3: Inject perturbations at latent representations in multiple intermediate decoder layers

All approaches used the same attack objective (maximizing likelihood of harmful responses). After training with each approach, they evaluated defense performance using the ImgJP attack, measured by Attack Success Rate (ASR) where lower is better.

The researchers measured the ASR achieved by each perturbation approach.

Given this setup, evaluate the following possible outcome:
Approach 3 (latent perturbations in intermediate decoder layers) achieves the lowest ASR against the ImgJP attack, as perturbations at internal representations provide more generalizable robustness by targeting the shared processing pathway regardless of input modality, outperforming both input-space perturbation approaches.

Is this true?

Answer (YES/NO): NO